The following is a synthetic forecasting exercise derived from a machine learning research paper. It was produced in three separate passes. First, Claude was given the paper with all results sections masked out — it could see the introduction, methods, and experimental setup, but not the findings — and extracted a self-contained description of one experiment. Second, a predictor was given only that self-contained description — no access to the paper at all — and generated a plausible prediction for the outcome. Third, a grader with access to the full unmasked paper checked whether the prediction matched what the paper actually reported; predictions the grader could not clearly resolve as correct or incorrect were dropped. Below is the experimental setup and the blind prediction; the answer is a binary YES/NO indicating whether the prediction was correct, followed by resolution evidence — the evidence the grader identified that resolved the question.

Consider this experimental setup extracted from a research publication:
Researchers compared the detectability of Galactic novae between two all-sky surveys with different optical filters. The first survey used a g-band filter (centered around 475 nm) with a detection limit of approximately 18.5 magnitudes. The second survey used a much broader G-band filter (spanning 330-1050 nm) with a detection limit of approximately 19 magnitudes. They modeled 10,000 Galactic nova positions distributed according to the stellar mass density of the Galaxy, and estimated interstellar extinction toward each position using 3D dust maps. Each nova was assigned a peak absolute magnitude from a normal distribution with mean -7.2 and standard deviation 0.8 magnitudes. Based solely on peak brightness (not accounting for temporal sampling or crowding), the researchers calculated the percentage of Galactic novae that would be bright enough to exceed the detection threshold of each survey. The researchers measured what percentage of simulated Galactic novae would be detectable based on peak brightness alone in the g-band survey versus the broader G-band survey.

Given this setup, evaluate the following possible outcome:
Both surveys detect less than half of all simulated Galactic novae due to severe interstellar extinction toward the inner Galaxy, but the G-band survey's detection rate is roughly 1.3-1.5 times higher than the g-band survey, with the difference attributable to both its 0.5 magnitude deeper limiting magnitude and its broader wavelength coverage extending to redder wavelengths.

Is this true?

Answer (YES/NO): NO